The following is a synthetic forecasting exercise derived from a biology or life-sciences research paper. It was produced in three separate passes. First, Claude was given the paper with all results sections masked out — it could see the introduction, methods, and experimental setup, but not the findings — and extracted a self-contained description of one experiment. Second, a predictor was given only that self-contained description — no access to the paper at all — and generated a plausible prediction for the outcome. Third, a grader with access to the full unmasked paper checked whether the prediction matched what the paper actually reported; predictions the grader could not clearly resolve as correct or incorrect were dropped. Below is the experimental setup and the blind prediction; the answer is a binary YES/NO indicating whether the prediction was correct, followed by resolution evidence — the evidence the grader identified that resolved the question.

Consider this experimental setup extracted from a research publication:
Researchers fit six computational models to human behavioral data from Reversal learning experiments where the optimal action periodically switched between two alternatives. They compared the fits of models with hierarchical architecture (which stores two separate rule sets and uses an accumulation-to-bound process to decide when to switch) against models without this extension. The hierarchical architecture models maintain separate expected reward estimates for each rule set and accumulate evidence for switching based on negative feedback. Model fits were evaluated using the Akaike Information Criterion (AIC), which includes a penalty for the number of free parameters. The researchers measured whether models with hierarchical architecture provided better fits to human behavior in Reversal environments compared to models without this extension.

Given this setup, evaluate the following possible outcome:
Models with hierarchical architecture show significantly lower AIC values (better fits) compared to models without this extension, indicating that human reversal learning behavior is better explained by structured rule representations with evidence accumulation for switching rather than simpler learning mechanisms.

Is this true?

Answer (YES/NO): YES